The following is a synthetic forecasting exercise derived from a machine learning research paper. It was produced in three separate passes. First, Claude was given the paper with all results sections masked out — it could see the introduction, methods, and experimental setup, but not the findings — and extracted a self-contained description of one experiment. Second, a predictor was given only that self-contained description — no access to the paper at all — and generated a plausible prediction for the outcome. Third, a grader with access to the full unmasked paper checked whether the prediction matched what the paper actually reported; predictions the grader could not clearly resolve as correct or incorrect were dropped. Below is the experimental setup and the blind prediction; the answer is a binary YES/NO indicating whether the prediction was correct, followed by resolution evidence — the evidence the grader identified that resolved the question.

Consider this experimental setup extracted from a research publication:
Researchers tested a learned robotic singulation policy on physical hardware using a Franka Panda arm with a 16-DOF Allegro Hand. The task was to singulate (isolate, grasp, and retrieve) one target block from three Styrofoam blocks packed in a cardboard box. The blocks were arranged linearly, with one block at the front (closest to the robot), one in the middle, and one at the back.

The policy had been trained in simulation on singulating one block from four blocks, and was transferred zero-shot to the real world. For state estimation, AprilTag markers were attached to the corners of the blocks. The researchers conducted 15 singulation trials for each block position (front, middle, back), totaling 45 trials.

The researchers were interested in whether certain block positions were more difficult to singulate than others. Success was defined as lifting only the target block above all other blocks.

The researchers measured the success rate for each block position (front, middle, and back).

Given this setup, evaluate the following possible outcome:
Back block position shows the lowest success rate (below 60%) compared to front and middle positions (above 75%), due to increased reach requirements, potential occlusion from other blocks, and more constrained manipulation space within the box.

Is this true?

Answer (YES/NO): NO